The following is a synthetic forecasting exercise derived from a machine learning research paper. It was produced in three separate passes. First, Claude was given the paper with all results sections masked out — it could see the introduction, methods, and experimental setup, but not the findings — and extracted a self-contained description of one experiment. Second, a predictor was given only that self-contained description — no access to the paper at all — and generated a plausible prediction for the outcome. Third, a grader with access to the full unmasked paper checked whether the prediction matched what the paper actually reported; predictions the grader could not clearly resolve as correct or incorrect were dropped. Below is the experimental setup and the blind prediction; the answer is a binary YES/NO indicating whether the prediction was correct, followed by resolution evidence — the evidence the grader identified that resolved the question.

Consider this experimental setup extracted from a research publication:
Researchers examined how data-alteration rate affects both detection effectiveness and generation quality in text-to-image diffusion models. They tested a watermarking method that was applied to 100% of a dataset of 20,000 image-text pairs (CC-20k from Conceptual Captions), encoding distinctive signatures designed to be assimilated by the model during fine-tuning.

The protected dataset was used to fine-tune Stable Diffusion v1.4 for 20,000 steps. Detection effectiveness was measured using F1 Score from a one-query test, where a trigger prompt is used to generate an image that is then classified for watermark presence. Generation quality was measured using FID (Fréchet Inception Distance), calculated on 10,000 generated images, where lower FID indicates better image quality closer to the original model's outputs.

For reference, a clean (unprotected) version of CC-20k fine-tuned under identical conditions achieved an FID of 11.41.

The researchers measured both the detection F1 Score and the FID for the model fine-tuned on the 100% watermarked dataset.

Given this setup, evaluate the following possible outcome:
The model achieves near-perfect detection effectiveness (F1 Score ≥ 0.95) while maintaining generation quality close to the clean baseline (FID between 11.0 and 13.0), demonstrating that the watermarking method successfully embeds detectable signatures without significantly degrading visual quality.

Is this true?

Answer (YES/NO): NO